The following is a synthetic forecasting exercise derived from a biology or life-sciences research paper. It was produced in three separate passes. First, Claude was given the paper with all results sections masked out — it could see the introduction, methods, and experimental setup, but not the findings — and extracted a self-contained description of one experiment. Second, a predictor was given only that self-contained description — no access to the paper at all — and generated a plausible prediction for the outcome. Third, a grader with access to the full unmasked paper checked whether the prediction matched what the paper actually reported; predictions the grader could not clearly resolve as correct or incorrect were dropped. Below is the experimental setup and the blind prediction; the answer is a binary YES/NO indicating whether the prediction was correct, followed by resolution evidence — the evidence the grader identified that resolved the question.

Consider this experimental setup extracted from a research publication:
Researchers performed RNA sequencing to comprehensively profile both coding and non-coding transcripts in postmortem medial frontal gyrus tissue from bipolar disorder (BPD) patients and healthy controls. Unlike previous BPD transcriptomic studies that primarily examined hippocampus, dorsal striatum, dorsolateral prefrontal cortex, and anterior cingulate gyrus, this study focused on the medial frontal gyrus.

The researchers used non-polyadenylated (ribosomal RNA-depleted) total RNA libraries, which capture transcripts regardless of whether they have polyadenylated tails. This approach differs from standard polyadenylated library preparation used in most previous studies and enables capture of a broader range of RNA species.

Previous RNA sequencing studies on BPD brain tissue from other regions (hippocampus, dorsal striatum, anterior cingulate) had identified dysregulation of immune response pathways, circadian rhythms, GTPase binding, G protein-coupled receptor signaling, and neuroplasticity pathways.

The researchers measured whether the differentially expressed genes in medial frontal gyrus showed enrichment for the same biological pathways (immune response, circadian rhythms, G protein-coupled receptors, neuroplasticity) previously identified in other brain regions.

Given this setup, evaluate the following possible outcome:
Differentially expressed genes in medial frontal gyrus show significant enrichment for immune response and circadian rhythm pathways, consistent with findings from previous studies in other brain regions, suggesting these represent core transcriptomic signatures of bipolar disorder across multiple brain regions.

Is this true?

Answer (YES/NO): NO